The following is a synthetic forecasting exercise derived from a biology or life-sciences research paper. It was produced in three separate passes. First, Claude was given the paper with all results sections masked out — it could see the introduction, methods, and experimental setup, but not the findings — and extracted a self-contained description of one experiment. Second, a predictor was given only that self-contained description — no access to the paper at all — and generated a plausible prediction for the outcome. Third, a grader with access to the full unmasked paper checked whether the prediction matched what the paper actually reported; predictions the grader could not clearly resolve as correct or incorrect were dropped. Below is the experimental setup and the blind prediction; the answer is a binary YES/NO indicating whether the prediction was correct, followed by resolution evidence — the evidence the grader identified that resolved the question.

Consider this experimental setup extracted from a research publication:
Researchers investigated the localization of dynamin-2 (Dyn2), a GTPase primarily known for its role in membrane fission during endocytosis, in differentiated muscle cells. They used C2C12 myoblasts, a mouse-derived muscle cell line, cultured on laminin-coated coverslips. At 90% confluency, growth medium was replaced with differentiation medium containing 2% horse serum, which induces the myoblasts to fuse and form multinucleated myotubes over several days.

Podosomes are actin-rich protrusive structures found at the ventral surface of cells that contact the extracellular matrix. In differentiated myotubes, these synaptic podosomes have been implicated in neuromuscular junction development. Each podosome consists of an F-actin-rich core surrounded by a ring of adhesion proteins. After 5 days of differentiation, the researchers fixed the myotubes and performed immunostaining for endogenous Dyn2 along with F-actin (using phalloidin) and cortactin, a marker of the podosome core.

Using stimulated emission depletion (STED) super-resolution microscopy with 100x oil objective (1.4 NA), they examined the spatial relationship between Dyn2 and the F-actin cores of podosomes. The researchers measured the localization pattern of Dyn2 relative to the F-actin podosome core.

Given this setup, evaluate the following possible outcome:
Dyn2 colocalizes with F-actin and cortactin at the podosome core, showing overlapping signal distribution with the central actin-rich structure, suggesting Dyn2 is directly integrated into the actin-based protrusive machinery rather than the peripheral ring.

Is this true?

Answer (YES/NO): NO